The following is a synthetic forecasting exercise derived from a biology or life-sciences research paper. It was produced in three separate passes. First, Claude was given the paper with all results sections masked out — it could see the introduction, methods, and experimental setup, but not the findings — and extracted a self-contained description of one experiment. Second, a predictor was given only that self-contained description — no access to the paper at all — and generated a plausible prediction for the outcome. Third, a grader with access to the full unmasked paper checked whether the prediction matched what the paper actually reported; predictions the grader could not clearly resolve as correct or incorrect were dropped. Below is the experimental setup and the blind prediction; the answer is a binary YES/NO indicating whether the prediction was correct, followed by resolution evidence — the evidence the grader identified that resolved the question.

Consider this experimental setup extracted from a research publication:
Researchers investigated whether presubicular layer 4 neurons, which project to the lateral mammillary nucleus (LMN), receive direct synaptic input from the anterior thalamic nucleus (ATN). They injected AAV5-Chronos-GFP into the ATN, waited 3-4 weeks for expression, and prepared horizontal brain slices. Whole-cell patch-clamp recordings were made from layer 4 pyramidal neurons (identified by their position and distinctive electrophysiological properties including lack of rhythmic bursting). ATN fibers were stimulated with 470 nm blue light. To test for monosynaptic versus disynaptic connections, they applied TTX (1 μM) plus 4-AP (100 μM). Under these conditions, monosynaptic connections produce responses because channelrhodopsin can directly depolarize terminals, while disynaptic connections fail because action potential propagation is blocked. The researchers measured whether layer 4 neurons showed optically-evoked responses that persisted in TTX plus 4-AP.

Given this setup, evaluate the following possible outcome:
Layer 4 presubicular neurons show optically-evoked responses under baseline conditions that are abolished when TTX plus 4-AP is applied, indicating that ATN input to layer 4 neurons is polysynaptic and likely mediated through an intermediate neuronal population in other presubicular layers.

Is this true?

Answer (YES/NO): NO